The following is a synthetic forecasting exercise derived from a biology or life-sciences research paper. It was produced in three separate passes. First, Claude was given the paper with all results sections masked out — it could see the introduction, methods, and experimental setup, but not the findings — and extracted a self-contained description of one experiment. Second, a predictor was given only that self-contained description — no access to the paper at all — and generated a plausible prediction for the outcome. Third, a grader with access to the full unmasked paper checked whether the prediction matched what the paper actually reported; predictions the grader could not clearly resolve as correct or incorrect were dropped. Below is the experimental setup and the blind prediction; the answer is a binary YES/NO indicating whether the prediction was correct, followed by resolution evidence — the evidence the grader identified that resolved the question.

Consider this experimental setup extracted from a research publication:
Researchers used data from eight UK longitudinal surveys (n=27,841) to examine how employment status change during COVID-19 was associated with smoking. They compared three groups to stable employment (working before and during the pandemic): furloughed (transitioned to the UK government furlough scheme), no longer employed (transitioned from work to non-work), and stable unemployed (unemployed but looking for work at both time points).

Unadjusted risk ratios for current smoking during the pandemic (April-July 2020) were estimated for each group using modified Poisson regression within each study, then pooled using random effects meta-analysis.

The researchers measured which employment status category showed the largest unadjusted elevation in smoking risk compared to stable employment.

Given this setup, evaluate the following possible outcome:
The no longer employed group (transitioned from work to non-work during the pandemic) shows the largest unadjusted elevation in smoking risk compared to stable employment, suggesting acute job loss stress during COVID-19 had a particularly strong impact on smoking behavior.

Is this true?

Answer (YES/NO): NO